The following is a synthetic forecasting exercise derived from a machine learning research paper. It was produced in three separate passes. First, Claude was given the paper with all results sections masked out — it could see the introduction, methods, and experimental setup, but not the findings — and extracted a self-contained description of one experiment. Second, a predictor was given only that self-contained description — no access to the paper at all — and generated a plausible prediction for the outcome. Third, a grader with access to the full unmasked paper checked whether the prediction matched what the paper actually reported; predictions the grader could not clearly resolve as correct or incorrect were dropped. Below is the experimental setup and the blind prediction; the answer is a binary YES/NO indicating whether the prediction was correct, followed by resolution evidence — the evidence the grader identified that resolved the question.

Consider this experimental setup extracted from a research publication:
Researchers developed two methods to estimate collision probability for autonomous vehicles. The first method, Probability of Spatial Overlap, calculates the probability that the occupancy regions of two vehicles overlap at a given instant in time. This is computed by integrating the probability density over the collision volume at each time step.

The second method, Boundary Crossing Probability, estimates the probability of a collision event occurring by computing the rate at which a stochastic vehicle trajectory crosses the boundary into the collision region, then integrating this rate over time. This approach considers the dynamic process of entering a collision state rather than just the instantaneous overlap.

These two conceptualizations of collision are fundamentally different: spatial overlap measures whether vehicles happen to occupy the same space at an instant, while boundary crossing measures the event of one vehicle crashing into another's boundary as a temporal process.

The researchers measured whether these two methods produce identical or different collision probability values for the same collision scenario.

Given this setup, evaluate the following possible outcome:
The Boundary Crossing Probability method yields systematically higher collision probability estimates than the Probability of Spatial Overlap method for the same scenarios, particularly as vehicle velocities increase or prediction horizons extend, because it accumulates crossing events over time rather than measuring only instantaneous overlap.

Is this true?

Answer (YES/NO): YES